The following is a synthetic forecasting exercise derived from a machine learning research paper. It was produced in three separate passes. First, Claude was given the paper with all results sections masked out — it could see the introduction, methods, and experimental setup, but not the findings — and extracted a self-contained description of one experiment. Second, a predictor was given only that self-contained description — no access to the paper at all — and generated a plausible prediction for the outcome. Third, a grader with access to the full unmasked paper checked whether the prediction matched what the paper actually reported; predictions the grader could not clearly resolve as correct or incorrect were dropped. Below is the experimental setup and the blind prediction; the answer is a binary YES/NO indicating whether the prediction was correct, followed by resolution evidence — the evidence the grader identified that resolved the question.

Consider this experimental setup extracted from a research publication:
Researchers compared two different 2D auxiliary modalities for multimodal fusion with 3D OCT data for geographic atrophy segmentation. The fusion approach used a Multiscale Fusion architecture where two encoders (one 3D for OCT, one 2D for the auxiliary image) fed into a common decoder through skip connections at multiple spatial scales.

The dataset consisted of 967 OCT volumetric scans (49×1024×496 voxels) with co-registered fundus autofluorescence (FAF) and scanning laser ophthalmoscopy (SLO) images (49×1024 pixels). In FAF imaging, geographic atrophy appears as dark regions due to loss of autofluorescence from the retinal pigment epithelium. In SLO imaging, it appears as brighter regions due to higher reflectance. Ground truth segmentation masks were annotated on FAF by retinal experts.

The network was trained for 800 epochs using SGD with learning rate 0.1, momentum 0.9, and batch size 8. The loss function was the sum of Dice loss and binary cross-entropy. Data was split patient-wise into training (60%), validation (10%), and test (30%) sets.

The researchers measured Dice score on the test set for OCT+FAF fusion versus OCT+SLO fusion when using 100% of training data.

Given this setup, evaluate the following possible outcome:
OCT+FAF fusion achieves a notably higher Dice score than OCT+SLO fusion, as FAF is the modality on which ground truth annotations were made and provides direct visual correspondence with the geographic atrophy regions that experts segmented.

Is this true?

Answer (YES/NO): YES